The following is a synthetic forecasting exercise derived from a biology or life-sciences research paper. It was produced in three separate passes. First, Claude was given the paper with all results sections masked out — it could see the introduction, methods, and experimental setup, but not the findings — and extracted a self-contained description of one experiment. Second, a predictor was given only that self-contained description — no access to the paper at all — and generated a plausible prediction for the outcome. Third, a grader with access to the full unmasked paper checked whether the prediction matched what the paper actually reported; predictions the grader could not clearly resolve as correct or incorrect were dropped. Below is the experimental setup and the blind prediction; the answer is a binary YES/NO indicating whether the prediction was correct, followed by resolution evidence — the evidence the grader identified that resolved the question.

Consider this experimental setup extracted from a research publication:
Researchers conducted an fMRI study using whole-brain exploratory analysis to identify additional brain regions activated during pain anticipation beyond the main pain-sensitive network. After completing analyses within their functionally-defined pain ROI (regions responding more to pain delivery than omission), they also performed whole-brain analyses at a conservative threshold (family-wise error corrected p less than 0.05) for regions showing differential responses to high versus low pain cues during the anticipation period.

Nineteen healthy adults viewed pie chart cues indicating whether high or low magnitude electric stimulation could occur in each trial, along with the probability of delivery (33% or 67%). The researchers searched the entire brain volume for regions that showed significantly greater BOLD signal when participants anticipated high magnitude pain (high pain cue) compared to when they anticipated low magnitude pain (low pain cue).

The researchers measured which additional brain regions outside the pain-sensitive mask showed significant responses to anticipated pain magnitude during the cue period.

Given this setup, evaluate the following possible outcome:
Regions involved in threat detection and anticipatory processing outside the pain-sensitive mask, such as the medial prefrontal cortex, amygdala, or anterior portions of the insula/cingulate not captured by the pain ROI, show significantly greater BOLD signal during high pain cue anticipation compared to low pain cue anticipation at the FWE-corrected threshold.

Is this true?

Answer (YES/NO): NO